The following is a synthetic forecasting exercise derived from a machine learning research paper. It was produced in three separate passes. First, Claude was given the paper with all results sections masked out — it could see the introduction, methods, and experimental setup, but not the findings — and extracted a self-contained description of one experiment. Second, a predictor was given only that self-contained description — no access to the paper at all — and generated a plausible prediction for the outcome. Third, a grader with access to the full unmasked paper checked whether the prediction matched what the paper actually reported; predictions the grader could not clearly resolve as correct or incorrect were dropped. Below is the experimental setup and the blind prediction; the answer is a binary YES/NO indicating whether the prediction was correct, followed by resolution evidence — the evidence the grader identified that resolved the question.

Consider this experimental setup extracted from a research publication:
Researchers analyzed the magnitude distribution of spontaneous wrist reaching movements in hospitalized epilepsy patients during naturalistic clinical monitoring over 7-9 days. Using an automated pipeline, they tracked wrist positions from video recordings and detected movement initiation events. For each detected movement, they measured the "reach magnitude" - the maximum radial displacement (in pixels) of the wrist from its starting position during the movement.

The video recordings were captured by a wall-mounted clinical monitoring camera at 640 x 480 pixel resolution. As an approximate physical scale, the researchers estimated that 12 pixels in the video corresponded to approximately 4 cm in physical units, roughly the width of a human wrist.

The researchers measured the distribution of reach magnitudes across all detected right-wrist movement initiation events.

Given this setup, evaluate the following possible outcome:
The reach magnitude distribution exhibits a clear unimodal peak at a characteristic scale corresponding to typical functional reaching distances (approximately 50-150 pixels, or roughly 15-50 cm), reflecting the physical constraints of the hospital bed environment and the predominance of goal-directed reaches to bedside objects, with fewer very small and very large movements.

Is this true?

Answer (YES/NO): NO